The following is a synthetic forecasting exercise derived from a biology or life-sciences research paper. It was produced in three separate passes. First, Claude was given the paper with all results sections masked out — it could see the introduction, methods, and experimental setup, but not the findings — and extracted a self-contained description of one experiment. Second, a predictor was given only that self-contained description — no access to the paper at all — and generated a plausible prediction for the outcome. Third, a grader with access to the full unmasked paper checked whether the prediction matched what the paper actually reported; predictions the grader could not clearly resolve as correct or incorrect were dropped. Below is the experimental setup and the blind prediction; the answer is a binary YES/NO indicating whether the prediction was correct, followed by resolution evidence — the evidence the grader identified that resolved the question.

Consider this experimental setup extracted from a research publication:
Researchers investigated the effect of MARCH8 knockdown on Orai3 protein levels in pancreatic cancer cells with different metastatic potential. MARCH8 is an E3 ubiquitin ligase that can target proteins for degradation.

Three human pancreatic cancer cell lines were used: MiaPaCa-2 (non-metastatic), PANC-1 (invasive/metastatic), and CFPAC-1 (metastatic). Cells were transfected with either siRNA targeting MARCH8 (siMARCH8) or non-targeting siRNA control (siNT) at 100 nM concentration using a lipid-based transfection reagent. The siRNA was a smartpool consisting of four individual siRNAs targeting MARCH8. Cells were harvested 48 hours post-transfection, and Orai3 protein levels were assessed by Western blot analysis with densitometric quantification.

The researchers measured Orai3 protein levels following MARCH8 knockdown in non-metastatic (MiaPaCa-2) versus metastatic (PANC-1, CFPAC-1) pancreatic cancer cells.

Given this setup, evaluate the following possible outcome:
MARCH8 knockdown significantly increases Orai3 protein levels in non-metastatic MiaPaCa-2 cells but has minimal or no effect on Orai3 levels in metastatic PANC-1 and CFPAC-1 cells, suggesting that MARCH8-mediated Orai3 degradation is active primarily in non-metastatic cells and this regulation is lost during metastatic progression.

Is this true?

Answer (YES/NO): NO